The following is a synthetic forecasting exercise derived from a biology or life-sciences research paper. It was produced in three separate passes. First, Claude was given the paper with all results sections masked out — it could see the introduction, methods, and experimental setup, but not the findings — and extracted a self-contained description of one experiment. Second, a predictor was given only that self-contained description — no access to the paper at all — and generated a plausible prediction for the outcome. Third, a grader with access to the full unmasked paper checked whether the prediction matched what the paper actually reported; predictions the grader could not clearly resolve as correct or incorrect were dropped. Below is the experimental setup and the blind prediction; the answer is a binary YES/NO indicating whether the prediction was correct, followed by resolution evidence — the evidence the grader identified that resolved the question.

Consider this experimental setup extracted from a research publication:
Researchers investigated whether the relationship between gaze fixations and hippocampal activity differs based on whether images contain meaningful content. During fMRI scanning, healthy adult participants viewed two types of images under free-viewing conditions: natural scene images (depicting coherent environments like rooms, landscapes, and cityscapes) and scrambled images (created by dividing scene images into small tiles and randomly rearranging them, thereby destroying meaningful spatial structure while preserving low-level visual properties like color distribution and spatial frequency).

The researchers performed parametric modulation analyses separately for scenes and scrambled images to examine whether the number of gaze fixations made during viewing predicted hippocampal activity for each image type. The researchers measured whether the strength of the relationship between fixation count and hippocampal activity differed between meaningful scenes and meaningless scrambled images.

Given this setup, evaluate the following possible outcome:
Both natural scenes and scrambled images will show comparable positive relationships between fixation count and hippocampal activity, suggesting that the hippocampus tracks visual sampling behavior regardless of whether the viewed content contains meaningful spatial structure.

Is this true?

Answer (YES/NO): NO